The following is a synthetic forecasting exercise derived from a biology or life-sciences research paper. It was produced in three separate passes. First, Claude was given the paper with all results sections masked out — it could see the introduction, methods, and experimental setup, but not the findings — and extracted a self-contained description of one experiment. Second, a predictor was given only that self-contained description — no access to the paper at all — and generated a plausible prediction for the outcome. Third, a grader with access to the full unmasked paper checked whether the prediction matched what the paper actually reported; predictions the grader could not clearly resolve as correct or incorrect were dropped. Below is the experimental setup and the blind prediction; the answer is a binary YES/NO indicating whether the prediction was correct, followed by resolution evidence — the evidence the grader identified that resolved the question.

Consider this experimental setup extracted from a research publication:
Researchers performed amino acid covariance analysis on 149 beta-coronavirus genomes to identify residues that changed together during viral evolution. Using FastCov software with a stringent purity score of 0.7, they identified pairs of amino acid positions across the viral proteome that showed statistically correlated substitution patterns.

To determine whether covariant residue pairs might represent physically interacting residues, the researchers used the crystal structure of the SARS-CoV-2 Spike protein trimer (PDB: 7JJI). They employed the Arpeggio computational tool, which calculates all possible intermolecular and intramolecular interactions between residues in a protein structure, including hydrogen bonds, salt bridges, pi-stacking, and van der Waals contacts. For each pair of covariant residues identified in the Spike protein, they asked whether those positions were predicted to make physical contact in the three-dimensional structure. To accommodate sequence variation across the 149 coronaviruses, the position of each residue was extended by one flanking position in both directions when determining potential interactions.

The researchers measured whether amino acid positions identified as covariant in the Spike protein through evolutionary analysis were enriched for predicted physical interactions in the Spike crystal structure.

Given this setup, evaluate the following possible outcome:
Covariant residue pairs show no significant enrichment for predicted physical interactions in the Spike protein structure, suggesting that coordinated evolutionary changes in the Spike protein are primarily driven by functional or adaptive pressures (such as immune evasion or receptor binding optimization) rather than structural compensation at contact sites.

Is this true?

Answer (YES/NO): NO